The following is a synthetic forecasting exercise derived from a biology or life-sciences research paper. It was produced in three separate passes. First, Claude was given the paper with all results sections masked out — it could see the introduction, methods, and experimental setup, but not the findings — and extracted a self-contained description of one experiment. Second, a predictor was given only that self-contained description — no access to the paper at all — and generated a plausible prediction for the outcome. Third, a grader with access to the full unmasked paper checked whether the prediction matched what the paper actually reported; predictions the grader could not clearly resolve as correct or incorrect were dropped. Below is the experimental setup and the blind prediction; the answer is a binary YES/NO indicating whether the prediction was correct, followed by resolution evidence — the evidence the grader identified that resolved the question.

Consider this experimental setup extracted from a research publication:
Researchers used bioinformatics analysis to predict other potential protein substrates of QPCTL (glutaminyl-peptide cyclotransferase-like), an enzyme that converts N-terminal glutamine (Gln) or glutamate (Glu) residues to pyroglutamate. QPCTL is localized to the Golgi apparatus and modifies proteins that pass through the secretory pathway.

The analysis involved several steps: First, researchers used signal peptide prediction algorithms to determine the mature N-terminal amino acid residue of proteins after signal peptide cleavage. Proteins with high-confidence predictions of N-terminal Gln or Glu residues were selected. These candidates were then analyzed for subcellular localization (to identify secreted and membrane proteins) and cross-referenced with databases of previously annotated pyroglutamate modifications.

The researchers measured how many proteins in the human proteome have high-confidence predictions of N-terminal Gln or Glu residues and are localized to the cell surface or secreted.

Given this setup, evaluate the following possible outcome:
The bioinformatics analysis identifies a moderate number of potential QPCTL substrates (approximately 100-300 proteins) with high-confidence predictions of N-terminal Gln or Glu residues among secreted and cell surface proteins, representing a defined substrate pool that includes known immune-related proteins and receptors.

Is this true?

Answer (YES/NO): NO